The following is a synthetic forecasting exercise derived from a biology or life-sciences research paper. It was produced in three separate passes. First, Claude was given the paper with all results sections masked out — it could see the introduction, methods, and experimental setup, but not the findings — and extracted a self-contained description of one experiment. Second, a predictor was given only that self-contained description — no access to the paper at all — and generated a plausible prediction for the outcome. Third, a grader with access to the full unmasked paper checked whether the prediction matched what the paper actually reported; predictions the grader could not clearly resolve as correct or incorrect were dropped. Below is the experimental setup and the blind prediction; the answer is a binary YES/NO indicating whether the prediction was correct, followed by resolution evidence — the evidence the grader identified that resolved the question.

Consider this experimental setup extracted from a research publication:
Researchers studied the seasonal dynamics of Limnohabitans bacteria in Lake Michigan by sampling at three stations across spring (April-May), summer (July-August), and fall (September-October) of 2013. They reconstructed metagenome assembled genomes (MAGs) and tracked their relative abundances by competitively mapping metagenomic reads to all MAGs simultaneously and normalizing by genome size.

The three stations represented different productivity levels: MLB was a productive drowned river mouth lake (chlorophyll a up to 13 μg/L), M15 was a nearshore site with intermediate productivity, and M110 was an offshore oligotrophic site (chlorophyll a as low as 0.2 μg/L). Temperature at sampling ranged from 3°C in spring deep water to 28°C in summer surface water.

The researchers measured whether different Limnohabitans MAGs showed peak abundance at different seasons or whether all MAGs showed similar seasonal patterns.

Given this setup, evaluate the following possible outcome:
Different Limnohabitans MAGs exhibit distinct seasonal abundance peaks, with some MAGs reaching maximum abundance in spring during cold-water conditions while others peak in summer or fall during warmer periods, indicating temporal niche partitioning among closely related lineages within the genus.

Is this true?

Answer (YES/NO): NO